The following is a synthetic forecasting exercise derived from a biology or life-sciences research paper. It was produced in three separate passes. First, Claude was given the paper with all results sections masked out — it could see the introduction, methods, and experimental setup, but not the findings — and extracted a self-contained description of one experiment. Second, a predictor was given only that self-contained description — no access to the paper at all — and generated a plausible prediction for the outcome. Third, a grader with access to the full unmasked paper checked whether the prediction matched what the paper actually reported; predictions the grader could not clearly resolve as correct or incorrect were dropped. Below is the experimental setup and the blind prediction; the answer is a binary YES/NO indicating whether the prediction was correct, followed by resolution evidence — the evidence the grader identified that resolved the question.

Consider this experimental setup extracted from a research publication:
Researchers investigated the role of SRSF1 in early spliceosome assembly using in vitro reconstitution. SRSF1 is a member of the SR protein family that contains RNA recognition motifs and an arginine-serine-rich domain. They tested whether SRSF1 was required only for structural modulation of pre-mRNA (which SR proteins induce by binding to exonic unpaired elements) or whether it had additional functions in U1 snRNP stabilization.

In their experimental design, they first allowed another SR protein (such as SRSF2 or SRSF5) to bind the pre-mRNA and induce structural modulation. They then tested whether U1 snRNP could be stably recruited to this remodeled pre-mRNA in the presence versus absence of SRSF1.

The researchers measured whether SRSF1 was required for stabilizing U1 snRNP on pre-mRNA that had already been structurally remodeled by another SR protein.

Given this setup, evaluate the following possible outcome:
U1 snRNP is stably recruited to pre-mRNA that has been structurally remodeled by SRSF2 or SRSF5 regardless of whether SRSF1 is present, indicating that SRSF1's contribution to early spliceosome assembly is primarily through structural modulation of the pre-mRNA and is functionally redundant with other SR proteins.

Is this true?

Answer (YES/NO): NO